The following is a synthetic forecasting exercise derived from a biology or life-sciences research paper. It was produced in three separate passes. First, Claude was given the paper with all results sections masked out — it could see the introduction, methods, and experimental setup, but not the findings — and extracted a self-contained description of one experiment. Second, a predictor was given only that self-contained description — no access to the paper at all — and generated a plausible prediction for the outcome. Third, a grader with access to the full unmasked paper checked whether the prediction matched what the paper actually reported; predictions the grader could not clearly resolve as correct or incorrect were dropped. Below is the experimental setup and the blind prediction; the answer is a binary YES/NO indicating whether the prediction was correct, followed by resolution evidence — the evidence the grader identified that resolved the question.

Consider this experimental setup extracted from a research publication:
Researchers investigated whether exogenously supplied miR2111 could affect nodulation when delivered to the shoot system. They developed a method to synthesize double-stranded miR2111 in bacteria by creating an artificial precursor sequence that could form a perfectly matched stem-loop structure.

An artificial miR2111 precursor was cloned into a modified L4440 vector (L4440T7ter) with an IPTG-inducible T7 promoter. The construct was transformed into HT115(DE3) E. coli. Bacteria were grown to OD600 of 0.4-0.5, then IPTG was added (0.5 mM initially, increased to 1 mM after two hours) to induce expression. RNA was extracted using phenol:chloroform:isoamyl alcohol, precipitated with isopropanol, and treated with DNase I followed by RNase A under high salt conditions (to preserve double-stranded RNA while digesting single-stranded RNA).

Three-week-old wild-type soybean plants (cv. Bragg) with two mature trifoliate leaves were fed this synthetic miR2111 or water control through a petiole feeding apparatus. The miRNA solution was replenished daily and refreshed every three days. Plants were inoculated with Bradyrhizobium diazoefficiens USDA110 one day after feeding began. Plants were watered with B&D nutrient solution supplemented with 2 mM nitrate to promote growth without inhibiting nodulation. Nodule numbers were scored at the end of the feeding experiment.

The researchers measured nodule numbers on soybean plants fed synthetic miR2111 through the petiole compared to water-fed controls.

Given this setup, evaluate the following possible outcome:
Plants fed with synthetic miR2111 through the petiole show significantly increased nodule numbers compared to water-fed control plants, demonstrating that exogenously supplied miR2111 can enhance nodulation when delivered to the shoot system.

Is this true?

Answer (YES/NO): YES